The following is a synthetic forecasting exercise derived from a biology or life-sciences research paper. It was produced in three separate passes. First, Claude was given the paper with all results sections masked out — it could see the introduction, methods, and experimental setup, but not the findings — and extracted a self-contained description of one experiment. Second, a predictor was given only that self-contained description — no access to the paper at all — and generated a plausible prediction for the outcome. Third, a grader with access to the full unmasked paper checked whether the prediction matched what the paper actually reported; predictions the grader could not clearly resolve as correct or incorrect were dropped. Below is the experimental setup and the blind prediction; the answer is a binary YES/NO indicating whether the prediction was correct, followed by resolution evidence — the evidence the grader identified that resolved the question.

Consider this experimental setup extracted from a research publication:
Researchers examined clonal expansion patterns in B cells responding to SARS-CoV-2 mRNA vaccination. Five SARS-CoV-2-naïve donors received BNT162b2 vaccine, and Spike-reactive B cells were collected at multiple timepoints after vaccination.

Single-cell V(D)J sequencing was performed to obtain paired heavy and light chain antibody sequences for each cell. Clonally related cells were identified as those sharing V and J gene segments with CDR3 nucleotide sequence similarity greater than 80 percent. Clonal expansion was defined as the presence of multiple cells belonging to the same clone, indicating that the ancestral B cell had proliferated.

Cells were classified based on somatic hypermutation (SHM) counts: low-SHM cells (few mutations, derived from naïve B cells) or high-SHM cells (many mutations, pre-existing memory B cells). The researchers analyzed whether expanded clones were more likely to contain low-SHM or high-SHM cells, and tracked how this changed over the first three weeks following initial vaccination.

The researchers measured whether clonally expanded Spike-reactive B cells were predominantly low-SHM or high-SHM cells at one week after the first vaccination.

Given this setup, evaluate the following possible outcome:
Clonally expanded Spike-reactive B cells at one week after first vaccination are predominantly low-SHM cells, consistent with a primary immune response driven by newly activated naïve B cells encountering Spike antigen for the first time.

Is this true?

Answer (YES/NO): NO